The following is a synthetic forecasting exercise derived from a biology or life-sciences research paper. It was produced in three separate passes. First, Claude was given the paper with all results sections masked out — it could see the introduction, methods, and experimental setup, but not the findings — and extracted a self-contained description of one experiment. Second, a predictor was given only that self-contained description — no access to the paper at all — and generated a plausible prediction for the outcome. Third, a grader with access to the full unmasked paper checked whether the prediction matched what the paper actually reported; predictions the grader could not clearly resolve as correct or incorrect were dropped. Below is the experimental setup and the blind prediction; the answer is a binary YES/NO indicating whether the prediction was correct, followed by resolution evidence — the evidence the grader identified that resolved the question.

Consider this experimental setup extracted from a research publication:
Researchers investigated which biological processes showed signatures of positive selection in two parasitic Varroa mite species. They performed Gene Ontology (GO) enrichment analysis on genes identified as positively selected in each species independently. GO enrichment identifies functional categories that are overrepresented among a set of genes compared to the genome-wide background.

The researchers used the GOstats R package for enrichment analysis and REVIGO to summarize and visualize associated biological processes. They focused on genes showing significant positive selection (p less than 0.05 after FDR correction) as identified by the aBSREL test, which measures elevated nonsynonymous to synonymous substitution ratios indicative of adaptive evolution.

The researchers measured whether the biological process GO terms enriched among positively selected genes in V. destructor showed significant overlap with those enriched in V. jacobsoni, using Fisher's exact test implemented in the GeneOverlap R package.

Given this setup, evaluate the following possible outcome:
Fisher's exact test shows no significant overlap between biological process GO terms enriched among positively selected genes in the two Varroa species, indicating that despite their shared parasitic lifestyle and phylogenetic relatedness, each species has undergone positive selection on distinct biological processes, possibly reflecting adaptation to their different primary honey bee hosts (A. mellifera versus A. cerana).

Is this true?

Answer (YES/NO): YES